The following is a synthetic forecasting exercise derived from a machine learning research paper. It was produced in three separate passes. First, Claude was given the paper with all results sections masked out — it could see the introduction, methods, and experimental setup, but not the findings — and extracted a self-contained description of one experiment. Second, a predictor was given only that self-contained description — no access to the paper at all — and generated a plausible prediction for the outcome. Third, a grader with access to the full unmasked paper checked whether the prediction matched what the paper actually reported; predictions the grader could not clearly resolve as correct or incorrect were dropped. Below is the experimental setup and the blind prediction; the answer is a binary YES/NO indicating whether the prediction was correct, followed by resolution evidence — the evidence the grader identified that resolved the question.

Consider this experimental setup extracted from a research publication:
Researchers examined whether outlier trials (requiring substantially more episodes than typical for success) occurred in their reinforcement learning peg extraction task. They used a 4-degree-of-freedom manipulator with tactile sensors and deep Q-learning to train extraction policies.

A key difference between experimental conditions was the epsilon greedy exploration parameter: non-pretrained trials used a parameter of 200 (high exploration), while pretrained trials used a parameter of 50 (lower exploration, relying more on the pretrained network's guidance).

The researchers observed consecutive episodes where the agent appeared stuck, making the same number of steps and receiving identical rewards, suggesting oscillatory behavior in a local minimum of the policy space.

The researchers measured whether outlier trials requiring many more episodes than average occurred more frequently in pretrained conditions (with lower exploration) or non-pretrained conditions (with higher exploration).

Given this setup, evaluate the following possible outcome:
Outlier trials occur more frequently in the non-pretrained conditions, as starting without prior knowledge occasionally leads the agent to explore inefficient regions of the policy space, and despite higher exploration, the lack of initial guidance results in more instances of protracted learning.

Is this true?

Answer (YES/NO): NO